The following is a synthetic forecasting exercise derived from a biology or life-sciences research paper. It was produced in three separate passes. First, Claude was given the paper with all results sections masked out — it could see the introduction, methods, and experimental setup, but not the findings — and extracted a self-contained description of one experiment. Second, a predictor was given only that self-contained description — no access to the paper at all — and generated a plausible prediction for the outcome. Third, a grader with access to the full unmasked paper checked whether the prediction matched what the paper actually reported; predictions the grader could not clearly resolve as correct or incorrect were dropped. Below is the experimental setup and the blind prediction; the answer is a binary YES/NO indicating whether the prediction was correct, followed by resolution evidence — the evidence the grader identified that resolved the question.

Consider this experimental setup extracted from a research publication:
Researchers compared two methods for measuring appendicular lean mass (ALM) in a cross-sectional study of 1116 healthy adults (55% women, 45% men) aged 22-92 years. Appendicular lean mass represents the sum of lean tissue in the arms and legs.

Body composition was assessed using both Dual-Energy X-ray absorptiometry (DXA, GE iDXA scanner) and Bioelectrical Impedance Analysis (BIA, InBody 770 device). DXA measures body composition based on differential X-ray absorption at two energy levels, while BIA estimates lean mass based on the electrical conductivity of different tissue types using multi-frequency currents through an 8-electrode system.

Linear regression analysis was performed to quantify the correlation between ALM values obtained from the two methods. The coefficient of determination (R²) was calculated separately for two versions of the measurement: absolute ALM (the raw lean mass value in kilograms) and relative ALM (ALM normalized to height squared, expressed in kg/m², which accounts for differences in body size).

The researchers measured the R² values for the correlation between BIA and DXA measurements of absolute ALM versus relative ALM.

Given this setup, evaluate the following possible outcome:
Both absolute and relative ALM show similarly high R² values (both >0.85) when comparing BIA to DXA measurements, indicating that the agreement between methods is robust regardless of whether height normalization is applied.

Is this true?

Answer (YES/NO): NO